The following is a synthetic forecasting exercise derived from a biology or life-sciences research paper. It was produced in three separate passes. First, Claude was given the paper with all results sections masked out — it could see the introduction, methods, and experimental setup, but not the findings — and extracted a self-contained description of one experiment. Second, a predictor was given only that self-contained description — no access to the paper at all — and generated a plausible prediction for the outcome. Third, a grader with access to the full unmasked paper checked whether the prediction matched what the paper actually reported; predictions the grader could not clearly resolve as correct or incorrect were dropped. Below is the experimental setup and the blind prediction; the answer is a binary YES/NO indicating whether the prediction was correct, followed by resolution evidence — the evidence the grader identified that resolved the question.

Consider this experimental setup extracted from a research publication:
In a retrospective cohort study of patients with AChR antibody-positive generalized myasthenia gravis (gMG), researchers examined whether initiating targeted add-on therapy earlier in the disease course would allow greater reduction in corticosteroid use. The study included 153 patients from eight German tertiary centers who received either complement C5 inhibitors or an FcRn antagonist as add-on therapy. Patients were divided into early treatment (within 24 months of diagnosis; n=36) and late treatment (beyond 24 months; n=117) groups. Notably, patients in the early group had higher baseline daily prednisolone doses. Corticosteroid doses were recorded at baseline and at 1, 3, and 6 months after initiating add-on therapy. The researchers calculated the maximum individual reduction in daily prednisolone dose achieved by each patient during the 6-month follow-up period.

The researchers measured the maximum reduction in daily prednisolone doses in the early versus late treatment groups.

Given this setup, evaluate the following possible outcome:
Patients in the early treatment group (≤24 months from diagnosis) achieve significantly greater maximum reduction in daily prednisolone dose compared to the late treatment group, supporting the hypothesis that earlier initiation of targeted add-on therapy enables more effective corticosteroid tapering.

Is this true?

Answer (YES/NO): YES